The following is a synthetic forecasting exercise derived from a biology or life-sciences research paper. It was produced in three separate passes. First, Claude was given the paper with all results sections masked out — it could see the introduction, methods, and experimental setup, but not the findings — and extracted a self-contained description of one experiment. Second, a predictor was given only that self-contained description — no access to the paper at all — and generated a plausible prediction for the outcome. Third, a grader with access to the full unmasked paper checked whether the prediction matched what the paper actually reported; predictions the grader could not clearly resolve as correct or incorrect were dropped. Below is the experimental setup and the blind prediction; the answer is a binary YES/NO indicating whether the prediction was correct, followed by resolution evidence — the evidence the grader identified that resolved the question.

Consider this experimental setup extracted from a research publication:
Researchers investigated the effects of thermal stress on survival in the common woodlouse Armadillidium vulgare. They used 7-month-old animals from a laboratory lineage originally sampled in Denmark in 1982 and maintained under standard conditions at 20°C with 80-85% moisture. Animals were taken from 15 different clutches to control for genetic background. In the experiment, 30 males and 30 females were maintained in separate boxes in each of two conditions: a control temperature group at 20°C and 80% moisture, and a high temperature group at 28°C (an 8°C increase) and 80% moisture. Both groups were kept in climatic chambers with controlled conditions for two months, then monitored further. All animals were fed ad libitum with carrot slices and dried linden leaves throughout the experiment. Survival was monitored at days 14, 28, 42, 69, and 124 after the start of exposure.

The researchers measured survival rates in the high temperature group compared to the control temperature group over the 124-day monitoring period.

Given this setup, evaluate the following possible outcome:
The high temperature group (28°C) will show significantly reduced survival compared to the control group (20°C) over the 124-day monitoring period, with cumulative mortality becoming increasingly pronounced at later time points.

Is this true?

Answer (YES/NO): NO